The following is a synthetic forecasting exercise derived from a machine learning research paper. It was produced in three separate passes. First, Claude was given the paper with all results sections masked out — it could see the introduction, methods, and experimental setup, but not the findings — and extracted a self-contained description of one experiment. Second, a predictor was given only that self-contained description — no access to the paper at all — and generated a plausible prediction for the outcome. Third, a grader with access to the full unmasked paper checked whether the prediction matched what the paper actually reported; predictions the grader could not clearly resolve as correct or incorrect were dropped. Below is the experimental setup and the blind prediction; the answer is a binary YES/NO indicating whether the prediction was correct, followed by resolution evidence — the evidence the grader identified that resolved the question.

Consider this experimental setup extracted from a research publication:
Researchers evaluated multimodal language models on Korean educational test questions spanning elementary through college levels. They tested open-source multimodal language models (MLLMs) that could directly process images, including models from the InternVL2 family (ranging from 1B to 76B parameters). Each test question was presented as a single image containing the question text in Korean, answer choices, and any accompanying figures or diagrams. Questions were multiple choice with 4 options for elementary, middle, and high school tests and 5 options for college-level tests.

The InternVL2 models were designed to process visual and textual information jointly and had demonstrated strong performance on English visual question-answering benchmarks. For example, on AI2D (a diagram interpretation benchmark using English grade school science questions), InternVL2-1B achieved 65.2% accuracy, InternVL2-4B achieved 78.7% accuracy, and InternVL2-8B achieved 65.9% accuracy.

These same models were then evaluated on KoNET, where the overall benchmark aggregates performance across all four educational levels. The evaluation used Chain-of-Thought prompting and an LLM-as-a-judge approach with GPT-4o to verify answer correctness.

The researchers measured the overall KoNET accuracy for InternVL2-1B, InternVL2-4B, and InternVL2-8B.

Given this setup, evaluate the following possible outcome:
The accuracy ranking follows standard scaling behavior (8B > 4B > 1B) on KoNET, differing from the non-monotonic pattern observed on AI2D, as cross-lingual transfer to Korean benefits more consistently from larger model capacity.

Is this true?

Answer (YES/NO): YES